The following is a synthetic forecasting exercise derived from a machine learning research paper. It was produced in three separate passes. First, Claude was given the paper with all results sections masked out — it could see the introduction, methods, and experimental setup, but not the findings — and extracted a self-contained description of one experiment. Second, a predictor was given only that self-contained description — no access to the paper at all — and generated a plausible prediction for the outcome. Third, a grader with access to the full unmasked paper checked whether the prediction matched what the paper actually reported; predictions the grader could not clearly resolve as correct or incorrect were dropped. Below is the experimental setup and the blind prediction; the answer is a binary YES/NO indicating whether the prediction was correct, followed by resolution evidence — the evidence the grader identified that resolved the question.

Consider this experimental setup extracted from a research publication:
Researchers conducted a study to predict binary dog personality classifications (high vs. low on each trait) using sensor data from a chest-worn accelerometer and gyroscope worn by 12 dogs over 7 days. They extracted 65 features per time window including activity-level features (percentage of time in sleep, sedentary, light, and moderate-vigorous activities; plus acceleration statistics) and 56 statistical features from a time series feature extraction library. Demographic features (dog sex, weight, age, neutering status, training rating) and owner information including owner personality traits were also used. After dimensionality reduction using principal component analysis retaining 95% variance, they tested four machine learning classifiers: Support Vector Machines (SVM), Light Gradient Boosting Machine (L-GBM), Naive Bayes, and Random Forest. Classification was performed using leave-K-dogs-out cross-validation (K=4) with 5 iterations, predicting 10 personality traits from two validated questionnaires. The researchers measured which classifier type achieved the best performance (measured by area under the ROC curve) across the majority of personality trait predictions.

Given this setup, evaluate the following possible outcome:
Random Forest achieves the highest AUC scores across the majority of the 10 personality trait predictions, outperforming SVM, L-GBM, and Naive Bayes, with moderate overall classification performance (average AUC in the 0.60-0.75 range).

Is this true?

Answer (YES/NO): YES